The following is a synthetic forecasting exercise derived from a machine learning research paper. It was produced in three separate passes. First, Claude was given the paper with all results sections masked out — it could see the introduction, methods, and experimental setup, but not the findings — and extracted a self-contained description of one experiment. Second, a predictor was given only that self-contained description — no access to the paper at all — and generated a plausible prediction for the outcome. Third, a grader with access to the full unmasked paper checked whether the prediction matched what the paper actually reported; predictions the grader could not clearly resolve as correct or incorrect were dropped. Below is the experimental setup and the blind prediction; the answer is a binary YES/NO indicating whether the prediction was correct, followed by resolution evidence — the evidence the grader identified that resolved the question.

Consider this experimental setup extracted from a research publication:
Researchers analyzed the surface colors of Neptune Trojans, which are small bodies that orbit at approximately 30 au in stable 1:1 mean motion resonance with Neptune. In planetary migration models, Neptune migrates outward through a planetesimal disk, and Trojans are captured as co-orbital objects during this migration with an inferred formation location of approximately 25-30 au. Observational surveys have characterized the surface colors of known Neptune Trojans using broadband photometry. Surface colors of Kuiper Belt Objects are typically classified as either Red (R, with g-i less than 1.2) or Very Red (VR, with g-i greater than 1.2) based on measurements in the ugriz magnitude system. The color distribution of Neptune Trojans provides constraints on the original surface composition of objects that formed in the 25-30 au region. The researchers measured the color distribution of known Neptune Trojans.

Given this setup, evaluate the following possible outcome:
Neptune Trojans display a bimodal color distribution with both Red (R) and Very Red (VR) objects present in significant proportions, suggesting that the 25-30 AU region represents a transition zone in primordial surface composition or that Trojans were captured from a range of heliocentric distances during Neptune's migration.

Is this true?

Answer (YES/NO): NO